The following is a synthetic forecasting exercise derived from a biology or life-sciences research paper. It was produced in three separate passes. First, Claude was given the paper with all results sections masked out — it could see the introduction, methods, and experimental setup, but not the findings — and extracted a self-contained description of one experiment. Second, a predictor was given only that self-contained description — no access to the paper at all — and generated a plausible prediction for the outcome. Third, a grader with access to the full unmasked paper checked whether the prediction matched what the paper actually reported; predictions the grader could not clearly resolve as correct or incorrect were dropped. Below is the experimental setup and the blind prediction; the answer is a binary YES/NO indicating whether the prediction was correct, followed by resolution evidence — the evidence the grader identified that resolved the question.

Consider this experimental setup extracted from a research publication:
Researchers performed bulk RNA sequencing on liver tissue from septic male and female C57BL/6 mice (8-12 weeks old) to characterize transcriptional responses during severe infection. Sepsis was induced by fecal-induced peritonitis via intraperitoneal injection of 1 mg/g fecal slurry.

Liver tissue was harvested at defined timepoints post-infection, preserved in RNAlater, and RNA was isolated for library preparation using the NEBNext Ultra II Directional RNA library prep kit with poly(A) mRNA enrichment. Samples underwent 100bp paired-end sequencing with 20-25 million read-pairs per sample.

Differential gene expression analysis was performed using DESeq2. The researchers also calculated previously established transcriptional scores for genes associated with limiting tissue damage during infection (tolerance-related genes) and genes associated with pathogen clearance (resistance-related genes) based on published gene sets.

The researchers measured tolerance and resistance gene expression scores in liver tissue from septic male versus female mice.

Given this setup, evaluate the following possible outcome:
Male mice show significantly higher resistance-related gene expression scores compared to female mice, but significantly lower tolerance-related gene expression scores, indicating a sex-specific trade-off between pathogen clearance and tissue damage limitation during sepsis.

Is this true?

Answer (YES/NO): NO